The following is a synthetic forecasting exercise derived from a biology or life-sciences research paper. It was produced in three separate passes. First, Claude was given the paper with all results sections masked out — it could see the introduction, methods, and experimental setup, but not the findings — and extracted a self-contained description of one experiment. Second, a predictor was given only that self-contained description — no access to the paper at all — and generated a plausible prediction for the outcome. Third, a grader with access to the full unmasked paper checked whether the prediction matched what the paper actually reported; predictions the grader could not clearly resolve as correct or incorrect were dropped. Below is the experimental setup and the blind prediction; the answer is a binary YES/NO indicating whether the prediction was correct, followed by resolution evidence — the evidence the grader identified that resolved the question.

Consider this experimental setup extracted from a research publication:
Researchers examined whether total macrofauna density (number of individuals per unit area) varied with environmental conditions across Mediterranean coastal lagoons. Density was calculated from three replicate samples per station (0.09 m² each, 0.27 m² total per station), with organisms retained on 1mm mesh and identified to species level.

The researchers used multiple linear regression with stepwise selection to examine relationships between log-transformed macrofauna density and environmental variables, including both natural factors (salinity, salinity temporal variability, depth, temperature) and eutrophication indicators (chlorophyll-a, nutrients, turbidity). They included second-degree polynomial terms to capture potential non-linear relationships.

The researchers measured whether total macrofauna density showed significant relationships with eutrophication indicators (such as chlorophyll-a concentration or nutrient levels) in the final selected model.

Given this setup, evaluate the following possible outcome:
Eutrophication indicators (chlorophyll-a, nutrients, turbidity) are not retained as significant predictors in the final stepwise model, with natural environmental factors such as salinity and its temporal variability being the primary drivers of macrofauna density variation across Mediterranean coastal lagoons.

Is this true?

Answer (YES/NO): NO